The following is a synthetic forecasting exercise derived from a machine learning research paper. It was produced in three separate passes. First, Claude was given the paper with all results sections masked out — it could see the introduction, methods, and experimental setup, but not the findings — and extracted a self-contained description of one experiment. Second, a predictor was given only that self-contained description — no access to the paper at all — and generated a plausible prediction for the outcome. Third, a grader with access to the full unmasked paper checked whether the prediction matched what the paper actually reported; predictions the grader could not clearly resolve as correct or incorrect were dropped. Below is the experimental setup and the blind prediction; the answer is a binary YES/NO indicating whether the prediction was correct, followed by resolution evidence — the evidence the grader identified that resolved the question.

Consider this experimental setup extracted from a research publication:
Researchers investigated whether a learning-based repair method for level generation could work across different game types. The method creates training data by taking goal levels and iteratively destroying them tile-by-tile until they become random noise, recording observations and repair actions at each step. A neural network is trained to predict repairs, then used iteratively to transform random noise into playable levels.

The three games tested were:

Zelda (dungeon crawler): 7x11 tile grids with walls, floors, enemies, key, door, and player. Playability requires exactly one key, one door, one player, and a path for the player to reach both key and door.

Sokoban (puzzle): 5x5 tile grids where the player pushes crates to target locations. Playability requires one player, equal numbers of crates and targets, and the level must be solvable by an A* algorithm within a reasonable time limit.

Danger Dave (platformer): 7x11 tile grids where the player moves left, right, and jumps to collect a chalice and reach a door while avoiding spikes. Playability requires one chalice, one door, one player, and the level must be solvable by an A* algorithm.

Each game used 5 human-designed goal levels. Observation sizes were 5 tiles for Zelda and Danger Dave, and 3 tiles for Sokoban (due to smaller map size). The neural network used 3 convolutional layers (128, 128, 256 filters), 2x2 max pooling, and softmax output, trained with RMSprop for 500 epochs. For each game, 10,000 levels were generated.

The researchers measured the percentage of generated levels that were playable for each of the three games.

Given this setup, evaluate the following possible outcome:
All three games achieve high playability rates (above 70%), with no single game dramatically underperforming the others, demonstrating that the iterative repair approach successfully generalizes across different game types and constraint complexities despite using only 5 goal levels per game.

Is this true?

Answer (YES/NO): NO